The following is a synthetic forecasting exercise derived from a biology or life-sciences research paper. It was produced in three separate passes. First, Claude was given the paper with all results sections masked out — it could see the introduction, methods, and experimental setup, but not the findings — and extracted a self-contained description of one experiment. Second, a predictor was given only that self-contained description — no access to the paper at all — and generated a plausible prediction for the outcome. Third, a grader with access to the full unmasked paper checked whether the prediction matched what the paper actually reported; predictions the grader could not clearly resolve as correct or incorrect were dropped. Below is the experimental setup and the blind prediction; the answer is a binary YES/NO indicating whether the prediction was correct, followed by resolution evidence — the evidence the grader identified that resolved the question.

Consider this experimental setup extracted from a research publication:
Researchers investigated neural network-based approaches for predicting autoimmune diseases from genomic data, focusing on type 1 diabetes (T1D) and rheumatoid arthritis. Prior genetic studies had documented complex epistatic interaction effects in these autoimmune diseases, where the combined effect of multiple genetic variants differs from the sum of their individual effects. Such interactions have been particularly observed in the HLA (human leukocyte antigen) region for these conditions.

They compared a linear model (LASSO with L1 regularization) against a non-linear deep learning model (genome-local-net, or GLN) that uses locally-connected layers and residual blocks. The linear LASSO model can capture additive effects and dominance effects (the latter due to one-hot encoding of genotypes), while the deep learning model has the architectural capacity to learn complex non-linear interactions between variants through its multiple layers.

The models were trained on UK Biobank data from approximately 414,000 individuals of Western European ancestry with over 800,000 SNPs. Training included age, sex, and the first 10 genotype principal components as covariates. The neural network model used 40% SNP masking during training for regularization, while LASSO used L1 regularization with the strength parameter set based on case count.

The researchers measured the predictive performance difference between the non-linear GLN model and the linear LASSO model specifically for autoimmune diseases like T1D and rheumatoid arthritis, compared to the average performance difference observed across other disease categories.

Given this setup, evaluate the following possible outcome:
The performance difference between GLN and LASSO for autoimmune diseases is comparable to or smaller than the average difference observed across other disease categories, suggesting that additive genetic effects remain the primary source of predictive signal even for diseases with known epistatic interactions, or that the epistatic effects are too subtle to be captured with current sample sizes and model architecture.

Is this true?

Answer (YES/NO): NO